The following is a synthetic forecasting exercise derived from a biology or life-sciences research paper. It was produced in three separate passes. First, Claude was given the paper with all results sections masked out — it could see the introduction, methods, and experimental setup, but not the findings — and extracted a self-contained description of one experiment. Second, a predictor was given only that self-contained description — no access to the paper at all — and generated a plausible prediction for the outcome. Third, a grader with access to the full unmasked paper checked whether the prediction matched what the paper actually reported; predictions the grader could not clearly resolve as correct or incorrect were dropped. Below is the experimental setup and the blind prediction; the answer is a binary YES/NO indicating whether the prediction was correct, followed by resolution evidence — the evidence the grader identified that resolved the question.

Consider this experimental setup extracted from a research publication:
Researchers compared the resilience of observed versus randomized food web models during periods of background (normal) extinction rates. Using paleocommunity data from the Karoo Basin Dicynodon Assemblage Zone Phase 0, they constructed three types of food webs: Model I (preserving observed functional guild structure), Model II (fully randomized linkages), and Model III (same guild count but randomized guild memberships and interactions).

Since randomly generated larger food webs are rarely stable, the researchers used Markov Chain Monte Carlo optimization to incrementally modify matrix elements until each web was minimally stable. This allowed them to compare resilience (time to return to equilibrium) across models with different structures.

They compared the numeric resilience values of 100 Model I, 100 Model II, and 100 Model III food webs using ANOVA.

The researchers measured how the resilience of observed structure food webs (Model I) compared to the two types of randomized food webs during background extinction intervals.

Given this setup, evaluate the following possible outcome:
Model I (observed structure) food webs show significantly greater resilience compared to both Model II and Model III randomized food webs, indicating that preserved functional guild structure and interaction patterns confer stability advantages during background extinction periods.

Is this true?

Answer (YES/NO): NO